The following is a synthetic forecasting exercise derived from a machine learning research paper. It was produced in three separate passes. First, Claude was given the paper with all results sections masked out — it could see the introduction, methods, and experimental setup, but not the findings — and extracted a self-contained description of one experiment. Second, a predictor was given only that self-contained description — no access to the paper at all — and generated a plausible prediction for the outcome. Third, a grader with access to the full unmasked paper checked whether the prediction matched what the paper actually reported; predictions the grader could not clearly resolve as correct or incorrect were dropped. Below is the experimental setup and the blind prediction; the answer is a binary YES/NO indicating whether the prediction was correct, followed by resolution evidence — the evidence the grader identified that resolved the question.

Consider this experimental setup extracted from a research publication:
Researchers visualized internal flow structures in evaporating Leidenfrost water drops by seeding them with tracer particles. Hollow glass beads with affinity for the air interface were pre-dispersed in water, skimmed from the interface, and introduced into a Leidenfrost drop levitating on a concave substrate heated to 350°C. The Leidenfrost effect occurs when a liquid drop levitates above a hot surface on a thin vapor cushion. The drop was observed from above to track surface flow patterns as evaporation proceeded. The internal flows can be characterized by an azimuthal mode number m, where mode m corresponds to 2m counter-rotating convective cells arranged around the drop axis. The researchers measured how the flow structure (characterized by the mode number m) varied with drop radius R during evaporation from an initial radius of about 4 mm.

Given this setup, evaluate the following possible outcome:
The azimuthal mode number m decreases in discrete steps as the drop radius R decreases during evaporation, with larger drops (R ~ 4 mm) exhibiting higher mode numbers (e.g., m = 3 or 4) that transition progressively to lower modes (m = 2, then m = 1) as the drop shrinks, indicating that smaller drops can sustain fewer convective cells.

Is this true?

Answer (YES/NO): YES